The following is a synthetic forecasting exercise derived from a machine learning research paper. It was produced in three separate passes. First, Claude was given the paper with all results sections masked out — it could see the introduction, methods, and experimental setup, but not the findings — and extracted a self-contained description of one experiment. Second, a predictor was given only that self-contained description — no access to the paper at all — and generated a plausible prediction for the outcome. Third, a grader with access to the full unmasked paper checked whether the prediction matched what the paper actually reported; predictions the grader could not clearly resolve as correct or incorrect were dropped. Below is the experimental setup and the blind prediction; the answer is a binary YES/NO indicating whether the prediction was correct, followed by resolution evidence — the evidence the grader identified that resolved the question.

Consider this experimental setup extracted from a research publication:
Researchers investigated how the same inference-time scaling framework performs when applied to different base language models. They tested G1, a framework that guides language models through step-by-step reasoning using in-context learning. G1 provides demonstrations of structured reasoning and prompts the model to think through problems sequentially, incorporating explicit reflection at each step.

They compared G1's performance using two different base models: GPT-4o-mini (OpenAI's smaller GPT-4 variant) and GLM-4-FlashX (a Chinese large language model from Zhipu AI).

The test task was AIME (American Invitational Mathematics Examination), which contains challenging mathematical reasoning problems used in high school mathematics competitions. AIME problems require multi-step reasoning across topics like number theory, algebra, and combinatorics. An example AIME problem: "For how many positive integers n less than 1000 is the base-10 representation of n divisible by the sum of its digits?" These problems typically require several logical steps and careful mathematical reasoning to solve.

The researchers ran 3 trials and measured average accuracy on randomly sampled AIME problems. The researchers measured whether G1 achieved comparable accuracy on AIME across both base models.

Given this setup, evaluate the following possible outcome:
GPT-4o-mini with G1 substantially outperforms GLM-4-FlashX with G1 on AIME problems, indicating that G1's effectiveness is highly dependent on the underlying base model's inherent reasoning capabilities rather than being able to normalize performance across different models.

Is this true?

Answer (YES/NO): YES